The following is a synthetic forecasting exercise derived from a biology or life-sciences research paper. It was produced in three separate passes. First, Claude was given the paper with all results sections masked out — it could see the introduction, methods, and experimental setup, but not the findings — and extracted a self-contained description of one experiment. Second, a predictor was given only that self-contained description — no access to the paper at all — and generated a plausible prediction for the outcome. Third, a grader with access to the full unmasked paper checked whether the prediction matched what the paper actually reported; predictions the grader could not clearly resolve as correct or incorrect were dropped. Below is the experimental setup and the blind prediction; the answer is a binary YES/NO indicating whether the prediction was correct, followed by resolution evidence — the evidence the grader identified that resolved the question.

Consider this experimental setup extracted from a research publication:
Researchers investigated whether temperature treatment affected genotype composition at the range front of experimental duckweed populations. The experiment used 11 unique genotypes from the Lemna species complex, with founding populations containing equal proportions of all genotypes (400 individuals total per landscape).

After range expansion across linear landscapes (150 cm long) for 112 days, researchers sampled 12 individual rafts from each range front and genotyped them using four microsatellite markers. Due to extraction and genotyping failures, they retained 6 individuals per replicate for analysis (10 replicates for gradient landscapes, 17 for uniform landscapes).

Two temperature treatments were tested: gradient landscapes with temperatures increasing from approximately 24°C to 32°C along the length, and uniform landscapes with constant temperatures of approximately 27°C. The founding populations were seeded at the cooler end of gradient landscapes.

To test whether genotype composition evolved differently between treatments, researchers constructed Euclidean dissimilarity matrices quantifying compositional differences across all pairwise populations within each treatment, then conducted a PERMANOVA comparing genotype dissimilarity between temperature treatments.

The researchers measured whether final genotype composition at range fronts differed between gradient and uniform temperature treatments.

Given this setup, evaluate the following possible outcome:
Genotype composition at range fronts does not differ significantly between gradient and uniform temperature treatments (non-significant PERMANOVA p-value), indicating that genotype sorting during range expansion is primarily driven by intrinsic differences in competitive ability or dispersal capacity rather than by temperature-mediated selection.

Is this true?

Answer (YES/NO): NO